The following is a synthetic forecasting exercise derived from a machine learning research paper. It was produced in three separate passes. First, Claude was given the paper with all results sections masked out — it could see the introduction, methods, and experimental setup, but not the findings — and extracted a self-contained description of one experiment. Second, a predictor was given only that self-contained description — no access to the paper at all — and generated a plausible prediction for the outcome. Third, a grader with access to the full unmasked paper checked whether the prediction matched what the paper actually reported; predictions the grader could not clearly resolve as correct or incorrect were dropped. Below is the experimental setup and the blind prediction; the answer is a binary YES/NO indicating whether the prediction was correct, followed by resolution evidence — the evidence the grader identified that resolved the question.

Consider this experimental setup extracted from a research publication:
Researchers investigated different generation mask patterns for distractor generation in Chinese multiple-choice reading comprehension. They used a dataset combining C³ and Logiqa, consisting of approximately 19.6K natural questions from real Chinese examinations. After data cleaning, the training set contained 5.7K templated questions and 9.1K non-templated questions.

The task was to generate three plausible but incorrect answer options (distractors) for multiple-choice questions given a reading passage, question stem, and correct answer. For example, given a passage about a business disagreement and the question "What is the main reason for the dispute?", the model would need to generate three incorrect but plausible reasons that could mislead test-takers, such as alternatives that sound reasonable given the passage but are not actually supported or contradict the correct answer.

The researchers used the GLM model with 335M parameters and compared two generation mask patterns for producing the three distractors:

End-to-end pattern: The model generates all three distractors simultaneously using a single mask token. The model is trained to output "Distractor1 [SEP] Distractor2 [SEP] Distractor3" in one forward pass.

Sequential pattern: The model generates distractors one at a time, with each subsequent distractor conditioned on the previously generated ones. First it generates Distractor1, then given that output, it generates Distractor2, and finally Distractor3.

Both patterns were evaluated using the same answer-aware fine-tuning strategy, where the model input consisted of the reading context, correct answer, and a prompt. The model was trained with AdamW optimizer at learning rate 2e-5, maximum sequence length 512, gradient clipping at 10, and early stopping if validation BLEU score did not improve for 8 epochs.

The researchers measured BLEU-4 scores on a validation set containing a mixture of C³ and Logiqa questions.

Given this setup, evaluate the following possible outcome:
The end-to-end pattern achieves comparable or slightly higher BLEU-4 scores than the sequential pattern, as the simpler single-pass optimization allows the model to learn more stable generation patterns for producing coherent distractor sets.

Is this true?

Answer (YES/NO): YES